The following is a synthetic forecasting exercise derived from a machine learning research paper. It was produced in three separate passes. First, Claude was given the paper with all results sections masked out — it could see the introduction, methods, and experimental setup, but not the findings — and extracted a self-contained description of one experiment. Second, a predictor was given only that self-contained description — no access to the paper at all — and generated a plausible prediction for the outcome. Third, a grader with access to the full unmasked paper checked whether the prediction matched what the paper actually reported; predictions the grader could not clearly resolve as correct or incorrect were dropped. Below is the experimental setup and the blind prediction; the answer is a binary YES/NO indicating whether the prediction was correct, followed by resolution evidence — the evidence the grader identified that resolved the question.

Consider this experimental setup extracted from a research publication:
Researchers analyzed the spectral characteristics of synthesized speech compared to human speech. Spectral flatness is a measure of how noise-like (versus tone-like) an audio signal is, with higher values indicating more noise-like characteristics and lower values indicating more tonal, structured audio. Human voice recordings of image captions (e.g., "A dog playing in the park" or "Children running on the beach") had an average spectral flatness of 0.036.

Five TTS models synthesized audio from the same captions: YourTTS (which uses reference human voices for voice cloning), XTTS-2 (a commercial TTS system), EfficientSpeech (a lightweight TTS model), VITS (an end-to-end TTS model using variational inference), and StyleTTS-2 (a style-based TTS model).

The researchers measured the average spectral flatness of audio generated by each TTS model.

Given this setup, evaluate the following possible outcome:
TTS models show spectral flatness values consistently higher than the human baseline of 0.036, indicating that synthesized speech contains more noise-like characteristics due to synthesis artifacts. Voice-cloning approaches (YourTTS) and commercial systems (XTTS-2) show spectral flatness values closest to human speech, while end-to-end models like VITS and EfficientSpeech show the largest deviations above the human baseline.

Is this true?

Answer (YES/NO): NO